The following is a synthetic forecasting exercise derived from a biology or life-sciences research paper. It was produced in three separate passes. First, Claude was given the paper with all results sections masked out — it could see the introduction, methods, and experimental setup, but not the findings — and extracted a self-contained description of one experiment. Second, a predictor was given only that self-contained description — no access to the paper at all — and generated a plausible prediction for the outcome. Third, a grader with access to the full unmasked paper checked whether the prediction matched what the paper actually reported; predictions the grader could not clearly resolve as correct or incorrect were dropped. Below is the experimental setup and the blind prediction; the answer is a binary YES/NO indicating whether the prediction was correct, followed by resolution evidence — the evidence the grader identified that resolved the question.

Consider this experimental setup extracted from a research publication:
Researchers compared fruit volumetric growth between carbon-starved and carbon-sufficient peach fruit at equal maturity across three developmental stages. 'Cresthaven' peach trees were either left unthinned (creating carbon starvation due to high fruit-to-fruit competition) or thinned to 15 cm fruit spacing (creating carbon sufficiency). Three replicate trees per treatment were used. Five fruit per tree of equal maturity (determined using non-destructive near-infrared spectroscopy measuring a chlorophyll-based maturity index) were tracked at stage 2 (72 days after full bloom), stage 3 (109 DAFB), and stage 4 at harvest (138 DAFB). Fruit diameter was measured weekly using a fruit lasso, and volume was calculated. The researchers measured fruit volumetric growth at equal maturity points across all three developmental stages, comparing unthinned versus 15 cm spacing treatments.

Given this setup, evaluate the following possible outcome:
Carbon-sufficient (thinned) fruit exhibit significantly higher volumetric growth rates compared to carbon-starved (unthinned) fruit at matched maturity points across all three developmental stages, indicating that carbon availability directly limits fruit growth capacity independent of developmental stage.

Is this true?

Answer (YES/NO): NO